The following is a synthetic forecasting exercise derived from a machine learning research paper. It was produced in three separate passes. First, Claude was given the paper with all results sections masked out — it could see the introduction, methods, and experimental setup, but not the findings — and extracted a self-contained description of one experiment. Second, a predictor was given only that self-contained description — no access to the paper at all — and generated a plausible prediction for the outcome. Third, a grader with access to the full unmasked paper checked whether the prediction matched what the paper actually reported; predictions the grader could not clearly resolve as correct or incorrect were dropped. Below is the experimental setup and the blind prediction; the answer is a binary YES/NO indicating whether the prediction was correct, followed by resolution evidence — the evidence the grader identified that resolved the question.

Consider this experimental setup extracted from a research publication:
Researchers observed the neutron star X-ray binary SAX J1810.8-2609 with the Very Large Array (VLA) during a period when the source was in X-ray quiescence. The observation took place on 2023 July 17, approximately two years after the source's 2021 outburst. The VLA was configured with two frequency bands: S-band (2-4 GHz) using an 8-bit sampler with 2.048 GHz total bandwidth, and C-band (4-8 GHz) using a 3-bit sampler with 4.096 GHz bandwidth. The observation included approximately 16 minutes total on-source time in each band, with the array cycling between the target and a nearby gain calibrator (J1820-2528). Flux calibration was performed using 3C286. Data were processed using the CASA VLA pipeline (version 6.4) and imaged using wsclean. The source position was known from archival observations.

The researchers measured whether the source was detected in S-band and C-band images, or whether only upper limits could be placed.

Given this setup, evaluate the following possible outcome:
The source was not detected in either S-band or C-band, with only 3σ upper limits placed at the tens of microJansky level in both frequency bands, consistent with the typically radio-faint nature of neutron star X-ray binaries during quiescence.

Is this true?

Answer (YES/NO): YES